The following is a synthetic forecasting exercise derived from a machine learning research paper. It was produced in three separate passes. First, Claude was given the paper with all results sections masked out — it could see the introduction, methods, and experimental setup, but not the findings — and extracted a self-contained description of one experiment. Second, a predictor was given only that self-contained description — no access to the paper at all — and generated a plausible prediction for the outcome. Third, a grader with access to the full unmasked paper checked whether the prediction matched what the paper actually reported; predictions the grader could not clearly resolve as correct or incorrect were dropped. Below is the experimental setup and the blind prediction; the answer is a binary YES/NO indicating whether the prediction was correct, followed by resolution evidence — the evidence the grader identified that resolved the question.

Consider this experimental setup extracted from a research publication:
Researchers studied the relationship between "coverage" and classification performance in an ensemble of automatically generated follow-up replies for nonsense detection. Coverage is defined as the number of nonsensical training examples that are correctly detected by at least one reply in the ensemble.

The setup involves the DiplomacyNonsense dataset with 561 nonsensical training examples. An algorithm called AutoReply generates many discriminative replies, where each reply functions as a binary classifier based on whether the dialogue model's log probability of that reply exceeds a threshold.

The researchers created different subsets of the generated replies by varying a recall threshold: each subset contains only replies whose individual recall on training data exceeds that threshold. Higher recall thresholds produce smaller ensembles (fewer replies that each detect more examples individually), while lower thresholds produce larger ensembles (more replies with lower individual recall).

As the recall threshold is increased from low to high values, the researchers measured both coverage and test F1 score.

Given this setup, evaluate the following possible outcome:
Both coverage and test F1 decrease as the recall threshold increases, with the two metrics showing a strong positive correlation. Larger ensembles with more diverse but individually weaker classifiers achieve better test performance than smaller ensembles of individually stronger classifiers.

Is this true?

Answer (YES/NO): NO